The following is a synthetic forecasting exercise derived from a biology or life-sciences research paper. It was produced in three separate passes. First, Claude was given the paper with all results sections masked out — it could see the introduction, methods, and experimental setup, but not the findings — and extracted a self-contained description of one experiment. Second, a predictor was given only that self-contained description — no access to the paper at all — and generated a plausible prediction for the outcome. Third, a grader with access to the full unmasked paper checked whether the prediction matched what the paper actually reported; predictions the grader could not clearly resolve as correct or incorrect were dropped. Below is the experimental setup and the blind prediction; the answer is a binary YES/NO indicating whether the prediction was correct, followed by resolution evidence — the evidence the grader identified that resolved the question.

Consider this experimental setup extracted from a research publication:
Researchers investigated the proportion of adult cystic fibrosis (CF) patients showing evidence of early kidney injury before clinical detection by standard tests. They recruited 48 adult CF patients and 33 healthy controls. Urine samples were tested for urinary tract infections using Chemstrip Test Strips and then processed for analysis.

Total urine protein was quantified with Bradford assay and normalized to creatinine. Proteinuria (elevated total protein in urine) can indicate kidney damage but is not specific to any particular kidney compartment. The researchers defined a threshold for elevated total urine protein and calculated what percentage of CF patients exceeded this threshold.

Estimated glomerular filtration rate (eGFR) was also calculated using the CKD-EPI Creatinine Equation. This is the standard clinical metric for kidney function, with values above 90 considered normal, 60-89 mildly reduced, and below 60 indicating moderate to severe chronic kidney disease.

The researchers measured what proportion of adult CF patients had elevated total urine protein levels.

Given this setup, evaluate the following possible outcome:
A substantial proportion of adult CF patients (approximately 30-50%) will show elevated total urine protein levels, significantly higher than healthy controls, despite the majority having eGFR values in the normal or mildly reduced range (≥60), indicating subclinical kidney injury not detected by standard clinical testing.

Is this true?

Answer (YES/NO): NO